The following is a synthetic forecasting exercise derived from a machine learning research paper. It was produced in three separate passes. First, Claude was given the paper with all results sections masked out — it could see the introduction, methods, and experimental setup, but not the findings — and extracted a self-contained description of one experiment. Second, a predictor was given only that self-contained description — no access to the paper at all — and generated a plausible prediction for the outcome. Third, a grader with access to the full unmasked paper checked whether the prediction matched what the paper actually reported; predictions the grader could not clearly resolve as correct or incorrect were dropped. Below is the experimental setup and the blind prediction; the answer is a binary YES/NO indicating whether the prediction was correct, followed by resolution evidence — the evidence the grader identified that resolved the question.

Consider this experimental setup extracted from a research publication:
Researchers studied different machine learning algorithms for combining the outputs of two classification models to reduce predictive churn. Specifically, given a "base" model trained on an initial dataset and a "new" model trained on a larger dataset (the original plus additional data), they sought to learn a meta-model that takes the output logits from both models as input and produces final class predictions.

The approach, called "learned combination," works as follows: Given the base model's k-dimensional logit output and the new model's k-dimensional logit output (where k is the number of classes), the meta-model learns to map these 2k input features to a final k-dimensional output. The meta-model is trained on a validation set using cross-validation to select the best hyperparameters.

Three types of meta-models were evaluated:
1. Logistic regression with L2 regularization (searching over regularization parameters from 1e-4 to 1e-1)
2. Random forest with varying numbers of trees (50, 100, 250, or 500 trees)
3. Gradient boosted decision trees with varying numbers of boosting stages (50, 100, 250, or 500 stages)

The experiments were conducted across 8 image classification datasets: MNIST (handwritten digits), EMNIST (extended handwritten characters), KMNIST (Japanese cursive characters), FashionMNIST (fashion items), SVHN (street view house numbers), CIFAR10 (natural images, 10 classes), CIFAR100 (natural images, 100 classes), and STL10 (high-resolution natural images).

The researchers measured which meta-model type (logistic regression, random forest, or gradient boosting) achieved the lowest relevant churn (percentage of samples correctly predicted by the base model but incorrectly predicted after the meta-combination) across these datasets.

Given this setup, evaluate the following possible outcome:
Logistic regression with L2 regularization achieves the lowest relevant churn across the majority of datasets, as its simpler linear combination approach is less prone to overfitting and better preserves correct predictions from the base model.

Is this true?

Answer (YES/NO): YES